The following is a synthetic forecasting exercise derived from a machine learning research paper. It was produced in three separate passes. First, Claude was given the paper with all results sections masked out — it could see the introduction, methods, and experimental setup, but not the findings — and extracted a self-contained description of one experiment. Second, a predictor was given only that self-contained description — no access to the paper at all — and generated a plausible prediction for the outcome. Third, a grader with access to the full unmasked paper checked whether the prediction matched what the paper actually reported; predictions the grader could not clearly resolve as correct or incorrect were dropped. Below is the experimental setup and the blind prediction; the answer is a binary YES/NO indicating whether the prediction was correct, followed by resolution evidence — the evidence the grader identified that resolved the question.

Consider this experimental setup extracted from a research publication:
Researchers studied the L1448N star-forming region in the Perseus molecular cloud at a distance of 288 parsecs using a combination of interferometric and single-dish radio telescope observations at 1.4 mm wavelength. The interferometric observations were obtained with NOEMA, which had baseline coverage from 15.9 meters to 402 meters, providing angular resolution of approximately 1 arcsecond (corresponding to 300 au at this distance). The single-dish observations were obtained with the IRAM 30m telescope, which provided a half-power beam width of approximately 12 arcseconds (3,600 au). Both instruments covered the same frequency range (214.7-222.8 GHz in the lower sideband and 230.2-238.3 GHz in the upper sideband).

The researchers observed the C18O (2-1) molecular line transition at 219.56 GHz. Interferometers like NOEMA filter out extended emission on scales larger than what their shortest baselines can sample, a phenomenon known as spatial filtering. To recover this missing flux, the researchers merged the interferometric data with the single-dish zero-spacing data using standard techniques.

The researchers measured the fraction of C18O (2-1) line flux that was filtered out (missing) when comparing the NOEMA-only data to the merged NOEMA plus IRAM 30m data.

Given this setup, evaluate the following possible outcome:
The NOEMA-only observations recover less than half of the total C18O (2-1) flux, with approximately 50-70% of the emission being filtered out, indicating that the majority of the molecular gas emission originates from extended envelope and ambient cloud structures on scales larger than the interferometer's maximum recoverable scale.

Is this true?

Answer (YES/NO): NO